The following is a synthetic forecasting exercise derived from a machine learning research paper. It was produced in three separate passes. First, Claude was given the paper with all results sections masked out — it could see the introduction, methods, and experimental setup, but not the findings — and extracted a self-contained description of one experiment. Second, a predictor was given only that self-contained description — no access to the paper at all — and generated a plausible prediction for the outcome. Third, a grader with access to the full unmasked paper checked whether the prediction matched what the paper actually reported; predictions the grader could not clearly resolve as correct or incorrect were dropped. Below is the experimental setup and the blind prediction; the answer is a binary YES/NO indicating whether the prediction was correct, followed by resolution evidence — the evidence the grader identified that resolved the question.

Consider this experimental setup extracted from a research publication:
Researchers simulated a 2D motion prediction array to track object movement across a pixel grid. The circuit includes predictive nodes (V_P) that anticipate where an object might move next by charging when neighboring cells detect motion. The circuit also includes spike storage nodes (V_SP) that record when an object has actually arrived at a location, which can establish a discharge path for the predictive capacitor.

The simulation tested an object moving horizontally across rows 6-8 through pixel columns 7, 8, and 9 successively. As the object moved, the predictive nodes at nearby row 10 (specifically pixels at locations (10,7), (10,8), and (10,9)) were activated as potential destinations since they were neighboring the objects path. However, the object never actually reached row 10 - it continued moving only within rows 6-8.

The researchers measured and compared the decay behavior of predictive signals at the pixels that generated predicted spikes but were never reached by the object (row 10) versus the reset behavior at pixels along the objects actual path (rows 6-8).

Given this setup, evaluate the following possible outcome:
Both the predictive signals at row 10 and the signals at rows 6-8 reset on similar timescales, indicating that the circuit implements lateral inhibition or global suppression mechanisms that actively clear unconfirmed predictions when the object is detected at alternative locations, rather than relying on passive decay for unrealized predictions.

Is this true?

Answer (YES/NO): NO